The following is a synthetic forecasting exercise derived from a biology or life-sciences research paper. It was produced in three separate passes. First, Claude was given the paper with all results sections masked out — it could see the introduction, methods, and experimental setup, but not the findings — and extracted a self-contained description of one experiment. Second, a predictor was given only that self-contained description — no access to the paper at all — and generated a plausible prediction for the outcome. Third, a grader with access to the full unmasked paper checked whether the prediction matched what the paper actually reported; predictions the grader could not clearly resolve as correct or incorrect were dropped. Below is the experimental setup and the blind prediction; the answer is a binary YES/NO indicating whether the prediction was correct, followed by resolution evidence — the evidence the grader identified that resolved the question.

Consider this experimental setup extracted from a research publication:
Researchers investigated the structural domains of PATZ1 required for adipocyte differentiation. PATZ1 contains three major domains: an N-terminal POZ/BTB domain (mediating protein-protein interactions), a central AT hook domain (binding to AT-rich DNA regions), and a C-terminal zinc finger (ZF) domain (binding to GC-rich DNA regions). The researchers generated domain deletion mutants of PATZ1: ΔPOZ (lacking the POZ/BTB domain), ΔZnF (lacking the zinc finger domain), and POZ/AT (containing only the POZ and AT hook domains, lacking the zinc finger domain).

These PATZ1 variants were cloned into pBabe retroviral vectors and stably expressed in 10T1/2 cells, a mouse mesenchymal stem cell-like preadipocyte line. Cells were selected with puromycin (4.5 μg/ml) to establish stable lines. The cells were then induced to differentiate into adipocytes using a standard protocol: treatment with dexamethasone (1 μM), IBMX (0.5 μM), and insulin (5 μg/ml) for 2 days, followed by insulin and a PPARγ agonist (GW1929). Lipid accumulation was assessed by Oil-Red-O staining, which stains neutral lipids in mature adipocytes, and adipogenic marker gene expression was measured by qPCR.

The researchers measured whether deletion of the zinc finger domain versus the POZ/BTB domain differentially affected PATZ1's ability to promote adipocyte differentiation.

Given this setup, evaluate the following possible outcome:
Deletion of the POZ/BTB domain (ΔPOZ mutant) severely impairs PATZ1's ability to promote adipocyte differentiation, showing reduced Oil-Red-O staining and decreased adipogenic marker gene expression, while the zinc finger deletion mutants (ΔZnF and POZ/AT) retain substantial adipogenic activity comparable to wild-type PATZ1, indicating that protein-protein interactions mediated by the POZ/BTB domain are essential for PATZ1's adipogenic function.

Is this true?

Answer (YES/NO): NO